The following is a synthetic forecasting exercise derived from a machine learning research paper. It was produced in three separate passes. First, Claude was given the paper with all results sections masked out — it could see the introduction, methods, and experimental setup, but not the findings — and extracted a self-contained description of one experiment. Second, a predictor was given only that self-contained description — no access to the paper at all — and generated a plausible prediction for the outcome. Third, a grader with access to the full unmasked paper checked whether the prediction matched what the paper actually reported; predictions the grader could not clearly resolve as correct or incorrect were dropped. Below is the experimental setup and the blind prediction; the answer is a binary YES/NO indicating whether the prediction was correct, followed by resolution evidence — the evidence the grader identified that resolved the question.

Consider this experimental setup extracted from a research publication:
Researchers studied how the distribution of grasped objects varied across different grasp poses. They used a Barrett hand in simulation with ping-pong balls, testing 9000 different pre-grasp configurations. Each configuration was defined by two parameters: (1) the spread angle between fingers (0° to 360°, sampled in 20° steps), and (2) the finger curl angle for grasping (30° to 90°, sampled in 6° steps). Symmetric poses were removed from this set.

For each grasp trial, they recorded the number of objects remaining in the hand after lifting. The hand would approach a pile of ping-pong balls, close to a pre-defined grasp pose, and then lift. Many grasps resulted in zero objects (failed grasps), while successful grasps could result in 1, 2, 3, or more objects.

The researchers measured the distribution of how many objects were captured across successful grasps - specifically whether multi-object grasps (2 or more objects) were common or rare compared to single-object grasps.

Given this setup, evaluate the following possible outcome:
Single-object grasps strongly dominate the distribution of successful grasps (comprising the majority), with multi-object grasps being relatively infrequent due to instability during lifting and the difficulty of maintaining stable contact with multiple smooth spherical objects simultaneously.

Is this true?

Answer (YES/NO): YES